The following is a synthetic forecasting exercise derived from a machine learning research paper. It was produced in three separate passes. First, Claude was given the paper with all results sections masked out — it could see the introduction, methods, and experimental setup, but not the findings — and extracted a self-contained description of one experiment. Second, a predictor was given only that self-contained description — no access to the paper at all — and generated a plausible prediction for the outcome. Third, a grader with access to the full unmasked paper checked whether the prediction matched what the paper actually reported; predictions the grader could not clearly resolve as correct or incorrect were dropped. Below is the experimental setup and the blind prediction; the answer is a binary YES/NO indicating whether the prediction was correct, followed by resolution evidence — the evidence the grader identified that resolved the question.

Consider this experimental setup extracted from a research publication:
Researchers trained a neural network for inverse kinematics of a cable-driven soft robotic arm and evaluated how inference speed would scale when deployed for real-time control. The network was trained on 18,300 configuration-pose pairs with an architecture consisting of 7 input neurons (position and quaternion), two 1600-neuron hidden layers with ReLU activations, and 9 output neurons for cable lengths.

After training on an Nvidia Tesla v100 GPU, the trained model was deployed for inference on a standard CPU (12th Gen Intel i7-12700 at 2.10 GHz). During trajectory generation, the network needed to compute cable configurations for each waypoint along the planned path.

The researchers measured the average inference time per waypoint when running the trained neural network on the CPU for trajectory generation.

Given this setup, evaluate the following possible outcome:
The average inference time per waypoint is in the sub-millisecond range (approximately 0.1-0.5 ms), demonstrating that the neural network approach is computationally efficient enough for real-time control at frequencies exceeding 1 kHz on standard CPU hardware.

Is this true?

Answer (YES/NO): YES